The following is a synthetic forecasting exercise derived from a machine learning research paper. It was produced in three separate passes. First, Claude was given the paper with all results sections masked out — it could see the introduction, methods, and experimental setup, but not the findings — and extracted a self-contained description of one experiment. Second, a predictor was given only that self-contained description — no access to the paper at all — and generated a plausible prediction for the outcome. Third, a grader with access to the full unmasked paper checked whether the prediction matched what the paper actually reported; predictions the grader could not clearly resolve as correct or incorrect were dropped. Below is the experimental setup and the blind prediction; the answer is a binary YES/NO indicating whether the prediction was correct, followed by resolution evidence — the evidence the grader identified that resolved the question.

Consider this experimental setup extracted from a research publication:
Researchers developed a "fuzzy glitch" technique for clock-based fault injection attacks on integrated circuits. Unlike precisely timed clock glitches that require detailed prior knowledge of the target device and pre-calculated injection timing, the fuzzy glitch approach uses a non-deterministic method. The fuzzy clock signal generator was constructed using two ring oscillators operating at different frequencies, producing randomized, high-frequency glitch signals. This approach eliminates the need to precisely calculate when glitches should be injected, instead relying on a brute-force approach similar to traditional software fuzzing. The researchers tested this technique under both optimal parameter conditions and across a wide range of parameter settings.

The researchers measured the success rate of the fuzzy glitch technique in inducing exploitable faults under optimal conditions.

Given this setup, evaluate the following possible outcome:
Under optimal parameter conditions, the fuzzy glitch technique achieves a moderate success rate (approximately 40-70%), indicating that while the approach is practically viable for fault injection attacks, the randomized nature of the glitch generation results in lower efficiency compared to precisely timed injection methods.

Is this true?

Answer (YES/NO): NO